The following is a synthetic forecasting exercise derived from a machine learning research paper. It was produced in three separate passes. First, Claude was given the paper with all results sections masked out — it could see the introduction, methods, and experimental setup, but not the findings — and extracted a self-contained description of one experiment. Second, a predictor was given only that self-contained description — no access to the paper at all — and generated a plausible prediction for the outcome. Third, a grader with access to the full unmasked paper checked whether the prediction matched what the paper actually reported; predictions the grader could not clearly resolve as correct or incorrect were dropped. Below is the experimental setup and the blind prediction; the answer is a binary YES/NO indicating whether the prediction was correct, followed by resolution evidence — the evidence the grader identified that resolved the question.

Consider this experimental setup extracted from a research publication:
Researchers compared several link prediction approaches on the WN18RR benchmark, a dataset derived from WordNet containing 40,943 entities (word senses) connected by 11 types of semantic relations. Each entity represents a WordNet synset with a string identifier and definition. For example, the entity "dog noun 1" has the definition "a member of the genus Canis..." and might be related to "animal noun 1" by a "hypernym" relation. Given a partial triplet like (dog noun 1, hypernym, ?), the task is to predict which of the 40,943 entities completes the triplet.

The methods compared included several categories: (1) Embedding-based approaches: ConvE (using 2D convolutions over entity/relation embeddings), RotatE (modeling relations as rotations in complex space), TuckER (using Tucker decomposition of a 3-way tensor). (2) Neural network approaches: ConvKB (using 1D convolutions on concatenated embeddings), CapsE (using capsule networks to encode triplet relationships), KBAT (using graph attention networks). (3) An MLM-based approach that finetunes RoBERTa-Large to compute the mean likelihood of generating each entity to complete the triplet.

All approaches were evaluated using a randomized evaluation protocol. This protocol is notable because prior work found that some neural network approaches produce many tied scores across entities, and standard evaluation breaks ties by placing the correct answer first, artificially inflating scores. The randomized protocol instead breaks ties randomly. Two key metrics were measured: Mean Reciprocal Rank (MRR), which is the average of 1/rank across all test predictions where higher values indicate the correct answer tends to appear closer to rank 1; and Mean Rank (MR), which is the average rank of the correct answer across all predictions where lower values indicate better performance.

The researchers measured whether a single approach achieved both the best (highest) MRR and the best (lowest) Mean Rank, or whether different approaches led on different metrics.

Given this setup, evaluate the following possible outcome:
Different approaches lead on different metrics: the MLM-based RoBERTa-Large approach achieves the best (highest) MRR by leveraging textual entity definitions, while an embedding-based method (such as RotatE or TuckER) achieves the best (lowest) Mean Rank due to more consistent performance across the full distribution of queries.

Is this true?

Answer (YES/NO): NO